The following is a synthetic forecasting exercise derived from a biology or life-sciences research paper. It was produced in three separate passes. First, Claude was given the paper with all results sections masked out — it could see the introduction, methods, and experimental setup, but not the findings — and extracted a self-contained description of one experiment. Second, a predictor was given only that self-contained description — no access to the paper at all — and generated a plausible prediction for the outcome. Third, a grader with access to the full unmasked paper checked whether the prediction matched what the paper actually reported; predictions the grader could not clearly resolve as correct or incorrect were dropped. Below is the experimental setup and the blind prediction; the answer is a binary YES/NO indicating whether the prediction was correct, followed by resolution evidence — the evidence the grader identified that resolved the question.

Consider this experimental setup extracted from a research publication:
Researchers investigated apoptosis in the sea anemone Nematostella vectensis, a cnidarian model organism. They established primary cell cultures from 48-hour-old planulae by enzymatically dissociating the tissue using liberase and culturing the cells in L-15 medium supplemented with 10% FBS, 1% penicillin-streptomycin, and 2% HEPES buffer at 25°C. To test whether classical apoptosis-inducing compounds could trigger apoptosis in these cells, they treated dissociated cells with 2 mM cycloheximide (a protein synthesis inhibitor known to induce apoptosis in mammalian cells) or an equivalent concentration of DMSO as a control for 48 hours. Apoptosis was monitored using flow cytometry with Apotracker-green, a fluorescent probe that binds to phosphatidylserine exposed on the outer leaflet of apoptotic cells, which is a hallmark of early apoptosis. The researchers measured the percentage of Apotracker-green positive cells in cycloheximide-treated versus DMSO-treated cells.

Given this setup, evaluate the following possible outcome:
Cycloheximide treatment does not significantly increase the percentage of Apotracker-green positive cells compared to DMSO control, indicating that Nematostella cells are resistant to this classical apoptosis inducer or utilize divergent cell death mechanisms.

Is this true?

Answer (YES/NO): NO